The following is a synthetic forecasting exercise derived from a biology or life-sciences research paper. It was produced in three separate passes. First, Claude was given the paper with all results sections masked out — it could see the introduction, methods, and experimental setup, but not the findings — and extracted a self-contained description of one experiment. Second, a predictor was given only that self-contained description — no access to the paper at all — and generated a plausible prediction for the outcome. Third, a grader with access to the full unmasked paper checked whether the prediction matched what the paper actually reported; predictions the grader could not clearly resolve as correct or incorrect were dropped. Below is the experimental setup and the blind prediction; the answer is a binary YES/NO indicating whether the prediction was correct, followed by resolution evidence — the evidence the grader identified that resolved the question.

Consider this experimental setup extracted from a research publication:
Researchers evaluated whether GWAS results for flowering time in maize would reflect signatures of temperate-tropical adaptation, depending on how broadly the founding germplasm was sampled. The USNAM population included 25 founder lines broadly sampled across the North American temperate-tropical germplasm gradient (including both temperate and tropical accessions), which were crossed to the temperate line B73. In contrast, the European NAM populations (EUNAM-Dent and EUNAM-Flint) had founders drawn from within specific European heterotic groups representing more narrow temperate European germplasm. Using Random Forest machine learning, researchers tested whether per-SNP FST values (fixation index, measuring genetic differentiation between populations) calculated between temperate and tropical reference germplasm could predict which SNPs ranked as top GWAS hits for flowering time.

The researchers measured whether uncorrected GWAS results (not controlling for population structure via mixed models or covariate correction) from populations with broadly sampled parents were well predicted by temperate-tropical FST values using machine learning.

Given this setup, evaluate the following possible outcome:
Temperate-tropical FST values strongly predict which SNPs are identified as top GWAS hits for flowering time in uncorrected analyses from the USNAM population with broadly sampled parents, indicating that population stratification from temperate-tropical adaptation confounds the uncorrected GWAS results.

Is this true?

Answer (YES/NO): YES